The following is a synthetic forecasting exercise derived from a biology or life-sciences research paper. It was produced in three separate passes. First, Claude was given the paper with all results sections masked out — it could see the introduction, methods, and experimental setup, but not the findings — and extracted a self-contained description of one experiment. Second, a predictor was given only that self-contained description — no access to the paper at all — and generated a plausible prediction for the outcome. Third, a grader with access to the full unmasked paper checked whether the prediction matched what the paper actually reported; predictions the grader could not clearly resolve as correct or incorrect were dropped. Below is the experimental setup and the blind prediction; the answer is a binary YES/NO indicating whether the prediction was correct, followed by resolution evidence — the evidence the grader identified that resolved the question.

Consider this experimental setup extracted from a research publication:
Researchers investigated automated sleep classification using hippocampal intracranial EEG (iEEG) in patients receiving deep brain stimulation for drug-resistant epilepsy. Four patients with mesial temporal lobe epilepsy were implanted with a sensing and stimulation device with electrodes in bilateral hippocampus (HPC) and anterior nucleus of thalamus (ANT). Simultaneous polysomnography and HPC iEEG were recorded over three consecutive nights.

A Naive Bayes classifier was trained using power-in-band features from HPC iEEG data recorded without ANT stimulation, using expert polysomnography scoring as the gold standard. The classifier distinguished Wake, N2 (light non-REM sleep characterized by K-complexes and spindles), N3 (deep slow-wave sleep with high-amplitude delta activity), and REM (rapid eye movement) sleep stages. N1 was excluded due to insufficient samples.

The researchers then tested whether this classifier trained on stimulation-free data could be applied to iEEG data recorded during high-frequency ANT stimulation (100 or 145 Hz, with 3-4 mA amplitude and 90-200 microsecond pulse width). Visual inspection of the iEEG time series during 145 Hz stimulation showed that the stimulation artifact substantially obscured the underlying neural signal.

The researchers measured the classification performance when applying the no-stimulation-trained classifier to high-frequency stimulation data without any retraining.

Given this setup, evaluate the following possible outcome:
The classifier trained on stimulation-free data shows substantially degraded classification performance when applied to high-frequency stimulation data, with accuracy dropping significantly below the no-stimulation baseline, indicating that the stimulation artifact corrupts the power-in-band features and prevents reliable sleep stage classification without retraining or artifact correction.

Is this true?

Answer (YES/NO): NO